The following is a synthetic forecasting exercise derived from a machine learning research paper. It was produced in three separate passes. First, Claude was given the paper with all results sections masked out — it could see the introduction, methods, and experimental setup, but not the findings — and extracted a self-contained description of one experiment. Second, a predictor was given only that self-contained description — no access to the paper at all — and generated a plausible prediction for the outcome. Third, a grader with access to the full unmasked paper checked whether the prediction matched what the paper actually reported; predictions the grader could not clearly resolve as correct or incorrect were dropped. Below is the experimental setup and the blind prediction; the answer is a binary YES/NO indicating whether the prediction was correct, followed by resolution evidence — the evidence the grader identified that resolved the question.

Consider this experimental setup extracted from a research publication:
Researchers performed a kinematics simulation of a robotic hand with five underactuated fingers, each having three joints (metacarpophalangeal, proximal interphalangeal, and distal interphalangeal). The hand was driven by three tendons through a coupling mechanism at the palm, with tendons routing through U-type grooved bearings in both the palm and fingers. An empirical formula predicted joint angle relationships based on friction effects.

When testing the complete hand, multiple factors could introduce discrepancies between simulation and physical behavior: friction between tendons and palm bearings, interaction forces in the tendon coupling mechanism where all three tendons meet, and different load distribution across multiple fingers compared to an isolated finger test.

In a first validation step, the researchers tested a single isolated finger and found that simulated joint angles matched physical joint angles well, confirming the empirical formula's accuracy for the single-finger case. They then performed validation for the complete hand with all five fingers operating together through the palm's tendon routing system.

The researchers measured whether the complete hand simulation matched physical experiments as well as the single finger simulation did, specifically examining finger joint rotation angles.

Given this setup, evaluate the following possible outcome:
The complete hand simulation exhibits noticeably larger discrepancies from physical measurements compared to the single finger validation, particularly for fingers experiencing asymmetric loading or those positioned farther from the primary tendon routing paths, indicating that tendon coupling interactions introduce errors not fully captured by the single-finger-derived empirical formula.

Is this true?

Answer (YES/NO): NO